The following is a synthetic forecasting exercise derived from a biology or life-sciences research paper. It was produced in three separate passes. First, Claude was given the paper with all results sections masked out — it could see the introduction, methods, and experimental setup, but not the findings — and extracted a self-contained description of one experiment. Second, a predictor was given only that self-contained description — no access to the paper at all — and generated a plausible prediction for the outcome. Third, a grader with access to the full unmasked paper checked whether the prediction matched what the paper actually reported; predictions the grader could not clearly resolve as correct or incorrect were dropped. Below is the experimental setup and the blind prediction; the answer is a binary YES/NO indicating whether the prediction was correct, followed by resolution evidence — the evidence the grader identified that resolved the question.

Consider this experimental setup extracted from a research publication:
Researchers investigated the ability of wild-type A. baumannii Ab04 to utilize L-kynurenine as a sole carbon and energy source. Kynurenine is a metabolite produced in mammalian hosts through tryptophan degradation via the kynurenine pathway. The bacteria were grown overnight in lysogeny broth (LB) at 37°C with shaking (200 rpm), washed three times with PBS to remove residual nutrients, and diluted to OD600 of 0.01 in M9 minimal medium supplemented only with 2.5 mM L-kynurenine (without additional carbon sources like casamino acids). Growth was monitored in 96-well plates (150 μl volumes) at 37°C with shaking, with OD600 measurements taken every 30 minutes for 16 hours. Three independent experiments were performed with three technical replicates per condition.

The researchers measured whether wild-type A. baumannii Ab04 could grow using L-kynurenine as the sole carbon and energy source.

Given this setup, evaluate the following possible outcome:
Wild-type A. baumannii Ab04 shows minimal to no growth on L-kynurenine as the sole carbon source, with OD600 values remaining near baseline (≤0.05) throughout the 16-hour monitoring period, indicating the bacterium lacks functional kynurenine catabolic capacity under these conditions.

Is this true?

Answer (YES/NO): NO